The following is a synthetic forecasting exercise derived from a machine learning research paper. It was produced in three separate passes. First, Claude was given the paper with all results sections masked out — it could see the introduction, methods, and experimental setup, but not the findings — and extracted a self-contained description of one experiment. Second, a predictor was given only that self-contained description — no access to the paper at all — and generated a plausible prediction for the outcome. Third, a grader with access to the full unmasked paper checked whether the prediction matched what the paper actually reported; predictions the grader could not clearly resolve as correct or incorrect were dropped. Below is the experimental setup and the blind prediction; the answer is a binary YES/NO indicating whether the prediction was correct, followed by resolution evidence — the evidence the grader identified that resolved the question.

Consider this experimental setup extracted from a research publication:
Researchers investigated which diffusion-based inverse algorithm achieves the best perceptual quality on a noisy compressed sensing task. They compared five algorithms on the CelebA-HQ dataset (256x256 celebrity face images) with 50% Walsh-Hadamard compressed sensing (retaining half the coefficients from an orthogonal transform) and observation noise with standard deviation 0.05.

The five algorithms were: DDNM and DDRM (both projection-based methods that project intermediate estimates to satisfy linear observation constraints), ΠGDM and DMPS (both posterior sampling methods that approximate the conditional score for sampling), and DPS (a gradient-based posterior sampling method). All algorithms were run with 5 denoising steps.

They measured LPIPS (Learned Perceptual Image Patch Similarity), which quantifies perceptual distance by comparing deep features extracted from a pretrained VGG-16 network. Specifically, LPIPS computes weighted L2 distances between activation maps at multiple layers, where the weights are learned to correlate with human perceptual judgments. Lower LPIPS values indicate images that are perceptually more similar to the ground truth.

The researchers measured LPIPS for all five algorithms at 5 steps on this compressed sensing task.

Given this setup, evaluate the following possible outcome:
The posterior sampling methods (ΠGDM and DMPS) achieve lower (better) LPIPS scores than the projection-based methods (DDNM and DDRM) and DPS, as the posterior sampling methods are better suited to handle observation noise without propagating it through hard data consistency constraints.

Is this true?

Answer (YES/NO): NO